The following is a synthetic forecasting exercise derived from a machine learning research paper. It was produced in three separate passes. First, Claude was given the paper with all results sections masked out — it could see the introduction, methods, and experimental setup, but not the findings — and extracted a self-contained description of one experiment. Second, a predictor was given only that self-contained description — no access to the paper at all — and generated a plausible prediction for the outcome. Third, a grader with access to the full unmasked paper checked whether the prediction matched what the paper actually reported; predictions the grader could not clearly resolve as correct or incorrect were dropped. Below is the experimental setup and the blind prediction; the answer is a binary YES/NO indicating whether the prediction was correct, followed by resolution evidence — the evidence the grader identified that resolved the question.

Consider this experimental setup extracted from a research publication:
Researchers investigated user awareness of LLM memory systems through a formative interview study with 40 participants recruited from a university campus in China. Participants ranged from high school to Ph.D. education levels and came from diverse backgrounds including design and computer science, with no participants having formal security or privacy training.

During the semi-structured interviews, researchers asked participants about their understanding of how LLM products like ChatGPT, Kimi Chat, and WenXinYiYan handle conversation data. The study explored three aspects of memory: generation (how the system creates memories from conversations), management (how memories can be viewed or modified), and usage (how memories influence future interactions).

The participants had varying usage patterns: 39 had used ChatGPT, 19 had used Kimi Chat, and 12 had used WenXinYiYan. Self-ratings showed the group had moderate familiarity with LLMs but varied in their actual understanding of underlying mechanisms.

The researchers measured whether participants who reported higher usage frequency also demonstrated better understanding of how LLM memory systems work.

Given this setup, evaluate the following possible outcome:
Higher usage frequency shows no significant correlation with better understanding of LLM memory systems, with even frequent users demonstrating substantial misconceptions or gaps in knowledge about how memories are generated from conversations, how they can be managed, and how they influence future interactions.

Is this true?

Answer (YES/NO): YES